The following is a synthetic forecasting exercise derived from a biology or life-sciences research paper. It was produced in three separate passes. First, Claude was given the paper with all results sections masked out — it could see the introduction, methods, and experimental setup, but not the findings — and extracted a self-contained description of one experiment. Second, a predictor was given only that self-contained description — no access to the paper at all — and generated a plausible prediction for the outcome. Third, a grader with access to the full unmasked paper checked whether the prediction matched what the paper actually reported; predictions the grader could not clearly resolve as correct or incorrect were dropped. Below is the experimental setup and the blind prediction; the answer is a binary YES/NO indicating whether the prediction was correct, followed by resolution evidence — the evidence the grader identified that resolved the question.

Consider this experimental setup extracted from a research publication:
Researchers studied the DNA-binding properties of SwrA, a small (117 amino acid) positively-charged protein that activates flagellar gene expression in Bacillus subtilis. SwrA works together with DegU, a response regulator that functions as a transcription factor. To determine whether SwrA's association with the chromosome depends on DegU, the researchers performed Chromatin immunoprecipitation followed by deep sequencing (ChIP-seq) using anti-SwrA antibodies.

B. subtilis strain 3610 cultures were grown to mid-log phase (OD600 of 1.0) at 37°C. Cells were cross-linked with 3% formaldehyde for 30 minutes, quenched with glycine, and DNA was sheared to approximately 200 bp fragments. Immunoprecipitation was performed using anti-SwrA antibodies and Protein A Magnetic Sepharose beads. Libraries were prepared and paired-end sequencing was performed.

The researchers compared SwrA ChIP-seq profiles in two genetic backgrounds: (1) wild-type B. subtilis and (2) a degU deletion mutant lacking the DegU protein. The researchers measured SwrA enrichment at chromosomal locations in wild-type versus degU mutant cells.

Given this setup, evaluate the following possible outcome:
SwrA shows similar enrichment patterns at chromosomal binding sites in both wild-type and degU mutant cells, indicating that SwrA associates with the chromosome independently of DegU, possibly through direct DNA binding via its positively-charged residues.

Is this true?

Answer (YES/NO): NO